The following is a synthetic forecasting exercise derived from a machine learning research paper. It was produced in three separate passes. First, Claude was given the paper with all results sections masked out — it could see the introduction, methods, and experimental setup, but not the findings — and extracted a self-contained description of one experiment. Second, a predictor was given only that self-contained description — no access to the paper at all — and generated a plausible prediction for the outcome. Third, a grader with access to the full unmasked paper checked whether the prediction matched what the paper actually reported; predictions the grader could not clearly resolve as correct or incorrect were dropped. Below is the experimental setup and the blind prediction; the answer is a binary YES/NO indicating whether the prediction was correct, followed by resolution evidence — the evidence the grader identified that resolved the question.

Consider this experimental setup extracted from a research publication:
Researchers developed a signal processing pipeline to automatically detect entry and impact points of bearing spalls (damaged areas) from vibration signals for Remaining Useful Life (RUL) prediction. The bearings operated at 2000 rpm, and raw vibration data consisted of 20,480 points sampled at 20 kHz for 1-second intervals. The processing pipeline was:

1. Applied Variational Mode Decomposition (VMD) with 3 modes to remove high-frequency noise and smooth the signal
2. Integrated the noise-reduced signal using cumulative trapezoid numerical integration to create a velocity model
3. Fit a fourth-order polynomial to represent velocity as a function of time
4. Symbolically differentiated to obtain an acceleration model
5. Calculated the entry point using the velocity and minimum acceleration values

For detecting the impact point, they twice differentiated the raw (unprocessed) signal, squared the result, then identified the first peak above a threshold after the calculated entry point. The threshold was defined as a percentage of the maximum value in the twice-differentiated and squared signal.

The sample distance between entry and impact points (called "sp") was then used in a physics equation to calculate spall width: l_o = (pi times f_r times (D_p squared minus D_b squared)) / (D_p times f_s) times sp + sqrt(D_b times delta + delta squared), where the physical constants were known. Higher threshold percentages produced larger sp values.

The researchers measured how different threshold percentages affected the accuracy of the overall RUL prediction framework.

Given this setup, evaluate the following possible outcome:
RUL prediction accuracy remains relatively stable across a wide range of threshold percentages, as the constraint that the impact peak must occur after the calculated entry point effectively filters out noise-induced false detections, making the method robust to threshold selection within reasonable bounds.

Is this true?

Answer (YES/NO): NO